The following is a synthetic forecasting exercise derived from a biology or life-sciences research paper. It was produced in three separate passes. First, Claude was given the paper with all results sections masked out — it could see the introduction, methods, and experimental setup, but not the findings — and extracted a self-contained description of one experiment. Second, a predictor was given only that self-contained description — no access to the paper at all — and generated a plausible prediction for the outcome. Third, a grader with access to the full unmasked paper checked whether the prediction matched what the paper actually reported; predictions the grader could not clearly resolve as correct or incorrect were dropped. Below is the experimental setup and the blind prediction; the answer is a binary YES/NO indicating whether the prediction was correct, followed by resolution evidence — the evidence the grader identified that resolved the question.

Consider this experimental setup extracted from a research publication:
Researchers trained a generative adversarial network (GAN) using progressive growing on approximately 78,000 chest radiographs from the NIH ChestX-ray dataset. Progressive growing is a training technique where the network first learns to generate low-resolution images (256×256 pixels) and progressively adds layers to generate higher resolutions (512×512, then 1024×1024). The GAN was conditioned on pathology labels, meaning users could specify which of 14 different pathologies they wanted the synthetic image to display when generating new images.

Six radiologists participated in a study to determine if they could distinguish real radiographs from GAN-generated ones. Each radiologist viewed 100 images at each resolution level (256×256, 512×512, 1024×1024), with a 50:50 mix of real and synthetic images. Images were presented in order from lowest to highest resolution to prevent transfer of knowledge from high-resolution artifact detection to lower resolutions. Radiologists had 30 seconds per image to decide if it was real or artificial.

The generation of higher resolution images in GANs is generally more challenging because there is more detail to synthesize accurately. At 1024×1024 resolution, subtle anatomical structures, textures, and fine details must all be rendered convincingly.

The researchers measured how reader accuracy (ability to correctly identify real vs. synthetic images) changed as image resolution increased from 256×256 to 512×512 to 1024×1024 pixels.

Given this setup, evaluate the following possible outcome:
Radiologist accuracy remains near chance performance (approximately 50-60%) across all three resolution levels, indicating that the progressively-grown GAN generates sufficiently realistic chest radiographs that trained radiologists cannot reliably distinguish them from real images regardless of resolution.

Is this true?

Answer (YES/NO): NO